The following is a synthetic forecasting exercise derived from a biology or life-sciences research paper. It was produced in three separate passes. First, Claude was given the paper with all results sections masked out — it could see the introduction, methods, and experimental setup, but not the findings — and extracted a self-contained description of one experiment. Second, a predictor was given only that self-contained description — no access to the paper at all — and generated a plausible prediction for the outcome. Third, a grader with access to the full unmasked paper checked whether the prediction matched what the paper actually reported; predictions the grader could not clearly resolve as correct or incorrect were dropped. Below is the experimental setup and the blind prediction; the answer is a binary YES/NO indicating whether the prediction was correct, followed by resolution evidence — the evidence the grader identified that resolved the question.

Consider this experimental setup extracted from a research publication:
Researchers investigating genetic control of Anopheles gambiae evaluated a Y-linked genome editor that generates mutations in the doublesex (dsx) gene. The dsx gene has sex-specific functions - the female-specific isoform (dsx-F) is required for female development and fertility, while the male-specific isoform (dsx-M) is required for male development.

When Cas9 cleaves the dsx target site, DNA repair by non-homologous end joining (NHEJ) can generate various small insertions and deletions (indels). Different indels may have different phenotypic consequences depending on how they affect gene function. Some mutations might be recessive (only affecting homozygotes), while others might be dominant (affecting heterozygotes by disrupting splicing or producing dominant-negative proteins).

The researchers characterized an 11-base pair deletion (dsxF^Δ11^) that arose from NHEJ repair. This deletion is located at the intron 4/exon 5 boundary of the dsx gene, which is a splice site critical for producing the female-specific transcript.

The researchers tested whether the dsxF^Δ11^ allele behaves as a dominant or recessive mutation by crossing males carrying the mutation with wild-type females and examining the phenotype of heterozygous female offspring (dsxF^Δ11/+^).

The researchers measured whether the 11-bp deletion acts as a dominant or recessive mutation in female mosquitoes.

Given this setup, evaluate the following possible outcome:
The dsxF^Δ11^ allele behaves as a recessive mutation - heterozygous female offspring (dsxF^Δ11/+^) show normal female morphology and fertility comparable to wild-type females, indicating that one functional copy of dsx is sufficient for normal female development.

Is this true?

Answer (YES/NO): NO